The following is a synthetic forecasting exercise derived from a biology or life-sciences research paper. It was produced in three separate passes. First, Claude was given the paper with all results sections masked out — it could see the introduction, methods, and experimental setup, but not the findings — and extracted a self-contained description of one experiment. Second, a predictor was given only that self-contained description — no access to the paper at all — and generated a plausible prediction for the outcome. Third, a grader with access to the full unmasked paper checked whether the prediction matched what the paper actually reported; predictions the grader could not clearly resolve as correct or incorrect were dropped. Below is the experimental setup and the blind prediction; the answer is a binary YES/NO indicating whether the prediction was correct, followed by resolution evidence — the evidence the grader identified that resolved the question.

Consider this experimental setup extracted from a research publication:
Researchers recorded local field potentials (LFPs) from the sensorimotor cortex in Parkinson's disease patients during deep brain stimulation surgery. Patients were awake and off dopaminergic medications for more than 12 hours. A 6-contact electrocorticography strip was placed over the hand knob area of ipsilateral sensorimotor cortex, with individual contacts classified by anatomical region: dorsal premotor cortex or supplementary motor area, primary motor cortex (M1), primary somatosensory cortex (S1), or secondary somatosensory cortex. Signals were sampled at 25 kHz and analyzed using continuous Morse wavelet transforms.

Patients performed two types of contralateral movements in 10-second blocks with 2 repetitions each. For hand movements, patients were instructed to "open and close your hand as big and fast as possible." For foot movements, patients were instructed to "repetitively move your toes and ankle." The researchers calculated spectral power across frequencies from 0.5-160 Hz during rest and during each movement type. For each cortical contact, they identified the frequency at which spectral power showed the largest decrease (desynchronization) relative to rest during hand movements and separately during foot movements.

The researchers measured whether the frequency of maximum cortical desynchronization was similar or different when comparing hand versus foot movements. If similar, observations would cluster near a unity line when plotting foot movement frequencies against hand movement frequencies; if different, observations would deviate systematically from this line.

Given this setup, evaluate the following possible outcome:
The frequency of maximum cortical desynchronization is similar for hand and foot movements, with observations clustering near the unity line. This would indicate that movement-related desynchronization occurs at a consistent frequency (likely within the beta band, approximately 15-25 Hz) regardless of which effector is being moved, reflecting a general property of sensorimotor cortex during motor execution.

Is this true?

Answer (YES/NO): YES